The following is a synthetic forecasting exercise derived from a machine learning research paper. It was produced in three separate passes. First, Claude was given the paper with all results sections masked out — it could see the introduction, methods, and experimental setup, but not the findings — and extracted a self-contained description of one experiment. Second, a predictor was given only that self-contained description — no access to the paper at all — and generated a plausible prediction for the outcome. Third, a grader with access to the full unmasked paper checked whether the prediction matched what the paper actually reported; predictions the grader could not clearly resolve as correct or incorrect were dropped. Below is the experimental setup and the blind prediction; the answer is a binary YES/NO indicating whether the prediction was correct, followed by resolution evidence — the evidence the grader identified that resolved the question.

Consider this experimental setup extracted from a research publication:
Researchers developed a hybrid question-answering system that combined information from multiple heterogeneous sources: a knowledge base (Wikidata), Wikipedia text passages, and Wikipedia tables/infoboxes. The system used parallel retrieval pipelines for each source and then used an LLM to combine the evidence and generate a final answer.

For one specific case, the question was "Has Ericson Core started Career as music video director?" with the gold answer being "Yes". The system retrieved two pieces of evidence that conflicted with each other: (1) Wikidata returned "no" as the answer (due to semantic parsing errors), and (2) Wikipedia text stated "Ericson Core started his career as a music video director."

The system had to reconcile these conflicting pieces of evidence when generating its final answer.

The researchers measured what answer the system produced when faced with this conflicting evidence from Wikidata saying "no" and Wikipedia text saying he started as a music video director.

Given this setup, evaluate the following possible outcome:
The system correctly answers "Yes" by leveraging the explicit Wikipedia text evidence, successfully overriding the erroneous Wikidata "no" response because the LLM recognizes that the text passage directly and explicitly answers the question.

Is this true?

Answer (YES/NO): NO